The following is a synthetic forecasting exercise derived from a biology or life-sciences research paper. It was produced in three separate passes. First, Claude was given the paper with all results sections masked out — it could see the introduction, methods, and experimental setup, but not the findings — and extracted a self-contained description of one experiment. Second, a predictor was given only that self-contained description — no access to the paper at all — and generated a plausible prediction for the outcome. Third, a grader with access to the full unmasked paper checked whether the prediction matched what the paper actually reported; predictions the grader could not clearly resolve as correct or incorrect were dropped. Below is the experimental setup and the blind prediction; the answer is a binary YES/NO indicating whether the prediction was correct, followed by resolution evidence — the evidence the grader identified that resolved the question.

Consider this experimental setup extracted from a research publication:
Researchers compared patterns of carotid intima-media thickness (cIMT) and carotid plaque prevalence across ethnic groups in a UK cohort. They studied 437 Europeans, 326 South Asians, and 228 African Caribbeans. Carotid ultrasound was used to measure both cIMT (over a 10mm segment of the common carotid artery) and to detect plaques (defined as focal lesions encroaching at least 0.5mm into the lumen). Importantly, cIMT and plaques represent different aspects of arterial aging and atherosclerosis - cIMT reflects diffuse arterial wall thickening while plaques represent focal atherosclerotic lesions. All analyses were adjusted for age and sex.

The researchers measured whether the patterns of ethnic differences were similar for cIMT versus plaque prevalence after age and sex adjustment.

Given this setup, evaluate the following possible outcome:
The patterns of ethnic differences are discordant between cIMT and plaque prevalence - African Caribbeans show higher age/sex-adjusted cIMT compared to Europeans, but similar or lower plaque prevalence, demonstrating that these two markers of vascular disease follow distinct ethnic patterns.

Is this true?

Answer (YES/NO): YES